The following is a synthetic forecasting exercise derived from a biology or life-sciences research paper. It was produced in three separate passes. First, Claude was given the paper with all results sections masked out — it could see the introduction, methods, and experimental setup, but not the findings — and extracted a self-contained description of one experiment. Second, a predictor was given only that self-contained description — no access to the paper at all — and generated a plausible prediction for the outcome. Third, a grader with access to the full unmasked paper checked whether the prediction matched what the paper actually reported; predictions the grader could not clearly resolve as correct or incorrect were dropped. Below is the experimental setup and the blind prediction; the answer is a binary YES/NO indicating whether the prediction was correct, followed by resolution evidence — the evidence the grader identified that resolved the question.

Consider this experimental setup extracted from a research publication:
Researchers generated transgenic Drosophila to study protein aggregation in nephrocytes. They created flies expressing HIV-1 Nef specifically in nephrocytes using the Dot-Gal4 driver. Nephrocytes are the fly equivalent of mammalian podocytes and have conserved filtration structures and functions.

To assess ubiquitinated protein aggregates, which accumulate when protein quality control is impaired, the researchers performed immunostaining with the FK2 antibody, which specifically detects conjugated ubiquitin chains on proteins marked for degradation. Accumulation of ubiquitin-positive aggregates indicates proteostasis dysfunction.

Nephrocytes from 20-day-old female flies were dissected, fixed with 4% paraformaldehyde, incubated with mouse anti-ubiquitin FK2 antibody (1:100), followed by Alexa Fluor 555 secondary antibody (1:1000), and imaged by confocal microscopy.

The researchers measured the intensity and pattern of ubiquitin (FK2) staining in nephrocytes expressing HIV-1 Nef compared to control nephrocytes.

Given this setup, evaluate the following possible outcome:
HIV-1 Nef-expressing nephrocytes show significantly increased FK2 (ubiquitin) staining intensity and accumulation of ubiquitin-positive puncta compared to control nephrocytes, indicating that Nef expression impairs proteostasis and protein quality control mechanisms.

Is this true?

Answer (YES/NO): NO